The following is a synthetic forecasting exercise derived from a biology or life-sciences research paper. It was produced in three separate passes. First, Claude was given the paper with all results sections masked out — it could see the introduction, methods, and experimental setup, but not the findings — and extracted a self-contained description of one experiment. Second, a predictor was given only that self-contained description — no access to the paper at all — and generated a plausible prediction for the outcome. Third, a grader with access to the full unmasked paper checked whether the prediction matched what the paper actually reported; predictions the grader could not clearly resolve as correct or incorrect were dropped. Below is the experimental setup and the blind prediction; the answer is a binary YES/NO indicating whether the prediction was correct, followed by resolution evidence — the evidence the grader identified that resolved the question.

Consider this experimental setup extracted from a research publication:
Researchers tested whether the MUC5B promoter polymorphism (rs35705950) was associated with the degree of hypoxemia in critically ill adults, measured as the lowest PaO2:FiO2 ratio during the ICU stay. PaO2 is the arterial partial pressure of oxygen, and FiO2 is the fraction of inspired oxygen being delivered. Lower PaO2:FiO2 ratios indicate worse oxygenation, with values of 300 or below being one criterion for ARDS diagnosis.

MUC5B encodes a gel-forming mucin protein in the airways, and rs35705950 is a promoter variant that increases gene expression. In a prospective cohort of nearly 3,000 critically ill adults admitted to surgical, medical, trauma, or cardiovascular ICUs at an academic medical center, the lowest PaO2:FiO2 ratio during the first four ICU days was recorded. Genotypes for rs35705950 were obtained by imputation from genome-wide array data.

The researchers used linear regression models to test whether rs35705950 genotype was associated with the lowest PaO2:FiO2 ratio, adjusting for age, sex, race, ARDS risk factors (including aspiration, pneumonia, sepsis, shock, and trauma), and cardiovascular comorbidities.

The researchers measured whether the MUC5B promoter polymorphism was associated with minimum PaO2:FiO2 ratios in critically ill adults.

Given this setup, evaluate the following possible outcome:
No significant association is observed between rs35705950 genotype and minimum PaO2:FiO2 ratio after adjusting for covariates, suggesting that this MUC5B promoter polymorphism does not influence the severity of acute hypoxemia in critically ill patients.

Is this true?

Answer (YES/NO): YES